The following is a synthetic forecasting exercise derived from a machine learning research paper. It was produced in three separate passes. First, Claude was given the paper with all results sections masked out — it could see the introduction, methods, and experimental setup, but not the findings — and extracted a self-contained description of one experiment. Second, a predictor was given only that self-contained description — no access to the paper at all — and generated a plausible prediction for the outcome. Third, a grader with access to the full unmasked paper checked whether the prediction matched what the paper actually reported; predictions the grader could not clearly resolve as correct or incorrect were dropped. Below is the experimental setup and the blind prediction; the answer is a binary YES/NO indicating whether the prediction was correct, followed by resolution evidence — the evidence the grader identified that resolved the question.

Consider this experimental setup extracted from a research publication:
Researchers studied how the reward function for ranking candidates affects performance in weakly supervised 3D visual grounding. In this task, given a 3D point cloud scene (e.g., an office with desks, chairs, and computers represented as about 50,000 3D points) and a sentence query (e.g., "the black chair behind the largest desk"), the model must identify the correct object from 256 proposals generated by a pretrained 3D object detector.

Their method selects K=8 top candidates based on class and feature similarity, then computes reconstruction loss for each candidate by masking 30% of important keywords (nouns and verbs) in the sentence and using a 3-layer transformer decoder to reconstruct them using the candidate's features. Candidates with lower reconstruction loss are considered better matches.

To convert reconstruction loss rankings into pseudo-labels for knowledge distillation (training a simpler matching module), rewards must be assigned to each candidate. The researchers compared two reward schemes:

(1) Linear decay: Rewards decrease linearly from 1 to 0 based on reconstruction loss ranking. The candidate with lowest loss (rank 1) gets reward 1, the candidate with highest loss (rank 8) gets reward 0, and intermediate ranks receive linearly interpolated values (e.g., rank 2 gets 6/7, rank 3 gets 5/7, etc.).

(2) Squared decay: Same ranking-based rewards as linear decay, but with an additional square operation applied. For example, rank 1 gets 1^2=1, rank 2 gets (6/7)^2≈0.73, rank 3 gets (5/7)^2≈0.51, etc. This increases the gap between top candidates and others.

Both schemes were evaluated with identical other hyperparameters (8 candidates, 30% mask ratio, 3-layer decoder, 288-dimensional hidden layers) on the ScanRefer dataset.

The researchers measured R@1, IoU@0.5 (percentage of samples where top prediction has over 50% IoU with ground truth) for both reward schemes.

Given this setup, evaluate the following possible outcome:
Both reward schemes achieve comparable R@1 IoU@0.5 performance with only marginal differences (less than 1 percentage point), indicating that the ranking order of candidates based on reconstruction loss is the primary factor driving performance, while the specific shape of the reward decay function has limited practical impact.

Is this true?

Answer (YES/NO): NO